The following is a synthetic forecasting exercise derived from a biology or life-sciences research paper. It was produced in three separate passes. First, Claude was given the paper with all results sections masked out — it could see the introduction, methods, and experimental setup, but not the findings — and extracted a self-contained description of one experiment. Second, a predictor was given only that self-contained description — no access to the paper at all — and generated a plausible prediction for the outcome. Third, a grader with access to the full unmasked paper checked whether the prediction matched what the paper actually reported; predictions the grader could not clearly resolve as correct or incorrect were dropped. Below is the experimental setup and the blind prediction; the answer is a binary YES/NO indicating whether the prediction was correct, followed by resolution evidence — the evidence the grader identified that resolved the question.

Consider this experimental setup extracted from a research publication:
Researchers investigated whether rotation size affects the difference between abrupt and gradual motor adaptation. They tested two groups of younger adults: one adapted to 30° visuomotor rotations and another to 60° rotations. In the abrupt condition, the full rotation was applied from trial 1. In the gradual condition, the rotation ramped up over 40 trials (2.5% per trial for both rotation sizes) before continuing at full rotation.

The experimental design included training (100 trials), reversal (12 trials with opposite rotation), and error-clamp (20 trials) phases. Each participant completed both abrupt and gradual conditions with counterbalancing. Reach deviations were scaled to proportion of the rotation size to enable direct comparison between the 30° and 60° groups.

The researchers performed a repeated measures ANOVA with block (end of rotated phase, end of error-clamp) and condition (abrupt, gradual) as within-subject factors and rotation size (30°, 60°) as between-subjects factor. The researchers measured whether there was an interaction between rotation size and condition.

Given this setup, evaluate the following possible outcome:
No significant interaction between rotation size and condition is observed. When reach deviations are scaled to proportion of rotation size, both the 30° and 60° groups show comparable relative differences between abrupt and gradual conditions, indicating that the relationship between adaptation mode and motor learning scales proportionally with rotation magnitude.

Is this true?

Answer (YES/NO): YES